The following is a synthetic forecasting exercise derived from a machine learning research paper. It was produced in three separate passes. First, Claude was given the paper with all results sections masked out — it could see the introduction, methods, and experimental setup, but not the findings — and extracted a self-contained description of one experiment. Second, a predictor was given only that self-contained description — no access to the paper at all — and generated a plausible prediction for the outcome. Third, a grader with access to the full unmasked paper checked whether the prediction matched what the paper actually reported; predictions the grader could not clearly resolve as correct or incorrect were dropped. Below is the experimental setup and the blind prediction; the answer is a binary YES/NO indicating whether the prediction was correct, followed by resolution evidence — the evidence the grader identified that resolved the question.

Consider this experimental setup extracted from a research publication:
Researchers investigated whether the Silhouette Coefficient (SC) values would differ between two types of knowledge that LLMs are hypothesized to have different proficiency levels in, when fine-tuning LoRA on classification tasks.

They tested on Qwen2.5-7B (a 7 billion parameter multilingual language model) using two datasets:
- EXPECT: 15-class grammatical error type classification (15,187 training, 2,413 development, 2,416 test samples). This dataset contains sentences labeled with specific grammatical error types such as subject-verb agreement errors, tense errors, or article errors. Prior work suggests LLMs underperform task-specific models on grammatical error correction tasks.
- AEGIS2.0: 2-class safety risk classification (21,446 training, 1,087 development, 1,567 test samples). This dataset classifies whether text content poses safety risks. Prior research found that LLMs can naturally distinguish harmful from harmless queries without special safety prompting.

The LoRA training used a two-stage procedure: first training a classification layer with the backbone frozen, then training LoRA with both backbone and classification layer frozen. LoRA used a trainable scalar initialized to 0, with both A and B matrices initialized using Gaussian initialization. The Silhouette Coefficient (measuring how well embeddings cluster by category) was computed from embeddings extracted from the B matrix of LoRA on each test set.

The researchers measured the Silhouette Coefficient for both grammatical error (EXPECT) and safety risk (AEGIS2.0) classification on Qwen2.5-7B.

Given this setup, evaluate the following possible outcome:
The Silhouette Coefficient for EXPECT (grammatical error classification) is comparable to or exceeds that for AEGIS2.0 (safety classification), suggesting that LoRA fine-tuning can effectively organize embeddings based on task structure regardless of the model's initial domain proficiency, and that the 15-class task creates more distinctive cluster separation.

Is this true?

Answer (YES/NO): YES